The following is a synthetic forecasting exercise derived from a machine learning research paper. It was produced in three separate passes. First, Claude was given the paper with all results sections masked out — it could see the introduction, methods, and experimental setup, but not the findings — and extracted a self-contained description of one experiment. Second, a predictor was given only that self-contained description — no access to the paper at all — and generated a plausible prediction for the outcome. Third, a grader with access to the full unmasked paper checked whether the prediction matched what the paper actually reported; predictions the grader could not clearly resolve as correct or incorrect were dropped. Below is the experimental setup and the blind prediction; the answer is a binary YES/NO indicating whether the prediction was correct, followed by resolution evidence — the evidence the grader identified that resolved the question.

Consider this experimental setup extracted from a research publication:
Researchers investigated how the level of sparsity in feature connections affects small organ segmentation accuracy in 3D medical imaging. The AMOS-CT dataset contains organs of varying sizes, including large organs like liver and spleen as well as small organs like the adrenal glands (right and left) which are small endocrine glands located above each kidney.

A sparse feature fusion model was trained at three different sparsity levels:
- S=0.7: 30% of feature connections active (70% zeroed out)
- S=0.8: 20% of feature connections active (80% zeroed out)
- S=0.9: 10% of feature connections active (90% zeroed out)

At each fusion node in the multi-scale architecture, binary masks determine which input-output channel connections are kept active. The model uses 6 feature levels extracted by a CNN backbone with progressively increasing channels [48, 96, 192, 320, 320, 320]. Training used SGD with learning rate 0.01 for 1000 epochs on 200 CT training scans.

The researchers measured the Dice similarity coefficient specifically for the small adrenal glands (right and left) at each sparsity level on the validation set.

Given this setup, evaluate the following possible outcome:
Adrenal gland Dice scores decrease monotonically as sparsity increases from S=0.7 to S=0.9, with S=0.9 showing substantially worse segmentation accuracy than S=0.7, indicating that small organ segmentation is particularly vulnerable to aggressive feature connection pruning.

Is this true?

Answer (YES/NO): NO